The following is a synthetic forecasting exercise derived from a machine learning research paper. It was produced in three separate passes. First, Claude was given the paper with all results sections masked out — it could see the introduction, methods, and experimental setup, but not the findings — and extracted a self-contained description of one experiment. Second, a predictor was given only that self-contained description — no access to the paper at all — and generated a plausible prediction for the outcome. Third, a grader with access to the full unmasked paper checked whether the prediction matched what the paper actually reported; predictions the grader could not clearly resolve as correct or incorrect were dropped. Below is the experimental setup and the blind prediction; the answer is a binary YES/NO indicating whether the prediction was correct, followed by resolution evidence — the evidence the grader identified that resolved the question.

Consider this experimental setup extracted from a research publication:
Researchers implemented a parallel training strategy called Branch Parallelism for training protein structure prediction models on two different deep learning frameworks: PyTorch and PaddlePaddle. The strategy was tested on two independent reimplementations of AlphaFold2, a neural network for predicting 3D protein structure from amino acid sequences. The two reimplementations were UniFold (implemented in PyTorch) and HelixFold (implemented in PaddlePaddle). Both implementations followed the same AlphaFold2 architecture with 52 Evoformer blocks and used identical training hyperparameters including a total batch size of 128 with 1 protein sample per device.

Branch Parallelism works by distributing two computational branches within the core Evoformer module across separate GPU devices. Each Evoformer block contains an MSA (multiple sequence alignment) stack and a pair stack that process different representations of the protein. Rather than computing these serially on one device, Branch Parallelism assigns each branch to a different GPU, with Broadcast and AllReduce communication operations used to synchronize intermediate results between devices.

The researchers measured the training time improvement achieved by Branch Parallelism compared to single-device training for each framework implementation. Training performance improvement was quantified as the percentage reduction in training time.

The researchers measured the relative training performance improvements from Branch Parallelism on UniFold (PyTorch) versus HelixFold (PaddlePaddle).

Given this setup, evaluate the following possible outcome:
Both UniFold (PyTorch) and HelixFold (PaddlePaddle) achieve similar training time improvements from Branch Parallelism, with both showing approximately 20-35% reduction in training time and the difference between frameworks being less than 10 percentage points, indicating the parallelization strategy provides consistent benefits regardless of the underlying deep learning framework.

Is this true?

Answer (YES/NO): NO